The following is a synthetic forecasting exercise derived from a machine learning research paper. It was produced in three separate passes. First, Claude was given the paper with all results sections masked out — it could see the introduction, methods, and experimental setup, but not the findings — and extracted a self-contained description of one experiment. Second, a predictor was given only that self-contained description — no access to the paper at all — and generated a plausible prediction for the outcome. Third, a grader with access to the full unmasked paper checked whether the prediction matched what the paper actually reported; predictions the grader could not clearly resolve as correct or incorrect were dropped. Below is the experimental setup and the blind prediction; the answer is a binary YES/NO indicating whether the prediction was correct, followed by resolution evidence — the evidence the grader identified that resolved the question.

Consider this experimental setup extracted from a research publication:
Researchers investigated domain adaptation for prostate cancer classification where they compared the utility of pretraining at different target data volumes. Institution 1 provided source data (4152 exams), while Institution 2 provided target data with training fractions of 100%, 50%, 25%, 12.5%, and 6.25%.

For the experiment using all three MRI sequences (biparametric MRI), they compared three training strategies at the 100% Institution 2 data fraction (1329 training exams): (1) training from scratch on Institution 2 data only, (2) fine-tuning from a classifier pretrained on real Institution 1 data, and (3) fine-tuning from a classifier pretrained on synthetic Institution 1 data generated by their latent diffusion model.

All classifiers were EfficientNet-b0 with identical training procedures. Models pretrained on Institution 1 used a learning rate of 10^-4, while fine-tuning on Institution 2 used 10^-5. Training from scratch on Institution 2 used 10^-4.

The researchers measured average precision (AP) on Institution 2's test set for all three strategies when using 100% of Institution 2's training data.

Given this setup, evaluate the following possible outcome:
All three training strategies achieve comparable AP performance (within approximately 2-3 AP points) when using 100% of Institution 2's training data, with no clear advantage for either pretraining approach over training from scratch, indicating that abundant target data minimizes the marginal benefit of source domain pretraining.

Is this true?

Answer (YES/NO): NO